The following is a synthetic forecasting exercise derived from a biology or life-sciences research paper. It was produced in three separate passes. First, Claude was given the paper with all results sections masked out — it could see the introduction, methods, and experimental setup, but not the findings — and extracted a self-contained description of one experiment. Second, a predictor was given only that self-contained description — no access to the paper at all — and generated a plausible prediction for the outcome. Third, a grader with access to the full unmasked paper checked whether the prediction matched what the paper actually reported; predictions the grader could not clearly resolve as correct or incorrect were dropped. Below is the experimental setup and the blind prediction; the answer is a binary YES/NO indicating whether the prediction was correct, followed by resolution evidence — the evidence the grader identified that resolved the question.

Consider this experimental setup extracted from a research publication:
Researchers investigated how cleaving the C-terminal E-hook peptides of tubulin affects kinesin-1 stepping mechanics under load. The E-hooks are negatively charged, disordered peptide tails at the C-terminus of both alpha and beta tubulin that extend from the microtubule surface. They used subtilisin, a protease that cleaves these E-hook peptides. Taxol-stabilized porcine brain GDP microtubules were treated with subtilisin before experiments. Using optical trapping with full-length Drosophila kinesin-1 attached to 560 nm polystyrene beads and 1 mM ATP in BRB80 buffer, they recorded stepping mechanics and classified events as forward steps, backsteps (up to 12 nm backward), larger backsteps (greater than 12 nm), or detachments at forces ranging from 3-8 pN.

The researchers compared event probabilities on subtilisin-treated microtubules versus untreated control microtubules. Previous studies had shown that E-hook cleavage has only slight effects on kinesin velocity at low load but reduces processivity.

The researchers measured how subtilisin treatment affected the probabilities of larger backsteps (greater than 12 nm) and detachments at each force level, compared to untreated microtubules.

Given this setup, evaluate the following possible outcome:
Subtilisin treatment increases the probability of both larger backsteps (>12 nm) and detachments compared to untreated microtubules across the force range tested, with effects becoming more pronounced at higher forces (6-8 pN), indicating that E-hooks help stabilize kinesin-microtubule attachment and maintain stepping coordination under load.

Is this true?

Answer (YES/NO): NO